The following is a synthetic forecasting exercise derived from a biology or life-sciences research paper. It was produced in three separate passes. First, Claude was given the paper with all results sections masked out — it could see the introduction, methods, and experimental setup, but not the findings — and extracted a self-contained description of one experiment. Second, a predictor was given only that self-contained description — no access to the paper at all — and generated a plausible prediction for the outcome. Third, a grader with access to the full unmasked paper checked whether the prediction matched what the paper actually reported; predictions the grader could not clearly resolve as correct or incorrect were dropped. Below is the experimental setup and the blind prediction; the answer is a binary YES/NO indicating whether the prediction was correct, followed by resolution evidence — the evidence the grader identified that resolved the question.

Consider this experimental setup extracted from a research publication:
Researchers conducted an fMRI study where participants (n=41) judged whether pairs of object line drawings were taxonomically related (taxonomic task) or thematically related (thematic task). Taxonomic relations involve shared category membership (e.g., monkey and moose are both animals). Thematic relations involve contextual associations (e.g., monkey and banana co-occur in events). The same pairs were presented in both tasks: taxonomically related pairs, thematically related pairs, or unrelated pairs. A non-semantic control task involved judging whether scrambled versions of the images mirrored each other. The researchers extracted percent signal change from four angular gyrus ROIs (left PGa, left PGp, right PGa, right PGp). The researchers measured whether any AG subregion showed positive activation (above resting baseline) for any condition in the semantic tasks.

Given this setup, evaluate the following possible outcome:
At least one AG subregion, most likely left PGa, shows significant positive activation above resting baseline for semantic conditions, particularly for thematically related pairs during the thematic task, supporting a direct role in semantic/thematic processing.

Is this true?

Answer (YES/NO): NO